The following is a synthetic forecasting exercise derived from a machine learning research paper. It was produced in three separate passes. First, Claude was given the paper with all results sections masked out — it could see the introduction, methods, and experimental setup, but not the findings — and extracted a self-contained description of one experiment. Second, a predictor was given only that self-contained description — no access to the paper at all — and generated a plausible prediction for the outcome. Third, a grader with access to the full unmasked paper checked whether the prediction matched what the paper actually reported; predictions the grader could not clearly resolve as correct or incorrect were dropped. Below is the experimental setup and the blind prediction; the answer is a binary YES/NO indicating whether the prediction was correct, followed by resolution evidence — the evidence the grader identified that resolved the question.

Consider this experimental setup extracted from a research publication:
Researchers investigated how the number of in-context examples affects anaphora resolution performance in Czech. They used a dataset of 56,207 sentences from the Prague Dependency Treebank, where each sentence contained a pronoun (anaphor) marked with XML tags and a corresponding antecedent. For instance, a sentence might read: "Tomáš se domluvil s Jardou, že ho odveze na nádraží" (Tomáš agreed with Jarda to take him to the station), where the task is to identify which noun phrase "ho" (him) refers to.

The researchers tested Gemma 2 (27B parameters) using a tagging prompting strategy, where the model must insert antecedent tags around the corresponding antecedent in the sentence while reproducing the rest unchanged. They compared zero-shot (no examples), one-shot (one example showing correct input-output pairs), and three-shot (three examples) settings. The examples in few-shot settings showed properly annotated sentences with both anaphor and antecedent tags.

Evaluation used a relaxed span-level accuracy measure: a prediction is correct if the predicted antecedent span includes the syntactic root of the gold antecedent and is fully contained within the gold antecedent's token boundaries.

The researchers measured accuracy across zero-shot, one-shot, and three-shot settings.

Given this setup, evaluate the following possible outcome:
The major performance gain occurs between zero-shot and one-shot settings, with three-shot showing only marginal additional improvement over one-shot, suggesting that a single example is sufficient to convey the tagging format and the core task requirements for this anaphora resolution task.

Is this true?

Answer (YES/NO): NO